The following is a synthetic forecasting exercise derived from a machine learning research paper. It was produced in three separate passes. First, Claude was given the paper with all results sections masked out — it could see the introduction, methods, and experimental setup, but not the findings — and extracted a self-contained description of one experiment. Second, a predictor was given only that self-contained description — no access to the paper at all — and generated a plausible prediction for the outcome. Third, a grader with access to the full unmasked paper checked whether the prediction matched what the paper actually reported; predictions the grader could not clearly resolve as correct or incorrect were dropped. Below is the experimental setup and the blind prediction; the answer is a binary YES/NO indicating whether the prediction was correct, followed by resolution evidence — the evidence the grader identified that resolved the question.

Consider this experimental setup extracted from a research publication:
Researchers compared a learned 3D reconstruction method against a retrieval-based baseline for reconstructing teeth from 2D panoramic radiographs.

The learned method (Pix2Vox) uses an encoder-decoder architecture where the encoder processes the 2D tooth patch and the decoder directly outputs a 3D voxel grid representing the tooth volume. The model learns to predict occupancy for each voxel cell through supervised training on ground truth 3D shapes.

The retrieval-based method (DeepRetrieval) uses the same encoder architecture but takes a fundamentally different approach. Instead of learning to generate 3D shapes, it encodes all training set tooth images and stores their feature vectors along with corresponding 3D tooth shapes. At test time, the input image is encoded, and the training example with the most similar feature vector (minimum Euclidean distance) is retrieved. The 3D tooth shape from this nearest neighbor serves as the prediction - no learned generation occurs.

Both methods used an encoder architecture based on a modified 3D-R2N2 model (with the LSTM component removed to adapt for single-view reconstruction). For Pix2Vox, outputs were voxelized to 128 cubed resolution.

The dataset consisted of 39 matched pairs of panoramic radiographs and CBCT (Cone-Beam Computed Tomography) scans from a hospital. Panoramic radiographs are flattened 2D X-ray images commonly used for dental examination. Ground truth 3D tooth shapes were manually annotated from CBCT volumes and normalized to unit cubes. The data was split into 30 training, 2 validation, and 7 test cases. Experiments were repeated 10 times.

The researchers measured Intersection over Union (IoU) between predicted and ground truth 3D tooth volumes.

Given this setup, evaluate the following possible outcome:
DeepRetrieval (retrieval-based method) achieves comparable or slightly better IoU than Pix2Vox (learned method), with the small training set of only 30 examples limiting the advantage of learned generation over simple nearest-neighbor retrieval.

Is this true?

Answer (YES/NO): YES